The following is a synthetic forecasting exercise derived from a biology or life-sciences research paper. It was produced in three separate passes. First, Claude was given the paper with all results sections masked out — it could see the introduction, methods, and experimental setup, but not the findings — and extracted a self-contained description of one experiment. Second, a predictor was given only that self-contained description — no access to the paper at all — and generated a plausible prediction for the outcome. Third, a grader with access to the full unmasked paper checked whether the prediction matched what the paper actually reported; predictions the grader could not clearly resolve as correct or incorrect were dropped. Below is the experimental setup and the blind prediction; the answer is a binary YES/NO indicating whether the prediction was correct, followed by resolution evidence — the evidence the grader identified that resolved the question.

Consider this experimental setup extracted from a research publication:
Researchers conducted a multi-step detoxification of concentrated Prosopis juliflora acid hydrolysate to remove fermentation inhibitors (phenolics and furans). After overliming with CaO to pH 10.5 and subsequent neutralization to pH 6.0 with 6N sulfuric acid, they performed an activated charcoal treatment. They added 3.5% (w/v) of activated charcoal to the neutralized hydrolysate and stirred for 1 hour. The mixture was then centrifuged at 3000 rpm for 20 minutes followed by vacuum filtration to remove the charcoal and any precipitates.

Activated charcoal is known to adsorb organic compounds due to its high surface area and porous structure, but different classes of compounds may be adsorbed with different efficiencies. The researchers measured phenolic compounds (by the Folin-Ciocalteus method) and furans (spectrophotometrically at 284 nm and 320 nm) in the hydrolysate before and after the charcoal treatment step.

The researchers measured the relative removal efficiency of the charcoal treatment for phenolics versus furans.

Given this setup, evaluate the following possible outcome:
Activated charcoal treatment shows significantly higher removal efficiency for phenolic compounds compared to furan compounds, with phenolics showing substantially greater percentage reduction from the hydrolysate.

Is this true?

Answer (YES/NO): NO